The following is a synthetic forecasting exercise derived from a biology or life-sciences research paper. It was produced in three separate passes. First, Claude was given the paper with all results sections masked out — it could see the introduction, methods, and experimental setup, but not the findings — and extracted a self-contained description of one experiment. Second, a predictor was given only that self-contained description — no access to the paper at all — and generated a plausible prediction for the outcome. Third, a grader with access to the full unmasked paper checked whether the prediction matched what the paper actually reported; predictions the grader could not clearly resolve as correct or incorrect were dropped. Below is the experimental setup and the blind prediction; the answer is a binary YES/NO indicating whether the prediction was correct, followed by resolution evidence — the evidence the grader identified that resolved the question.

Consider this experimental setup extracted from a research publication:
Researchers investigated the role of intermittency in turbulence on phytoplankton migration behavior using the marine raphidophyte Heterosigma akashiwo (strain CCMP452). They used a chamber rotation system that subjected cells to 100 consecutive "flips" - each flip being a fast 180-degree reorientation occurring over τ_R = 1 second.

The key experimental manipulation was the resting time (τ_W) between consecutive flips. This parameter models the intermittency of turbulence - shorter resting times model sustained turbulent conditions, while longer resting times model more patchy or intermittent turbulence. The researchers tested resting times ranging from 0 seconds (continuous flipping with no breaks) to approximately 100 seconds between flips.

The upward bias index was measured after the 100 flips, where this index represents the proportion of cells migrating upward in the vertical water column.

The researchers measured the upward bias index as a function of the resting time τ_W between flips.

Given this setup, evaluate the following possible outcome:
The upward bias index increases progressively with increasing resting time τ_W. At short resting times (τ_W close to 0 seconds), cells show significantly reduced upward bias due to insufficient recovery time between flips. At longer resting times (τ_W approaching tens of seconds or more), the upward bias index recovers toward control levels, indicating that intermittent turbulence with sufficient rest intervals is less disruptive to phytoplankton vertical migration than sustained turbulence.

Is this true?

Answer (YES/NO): NO